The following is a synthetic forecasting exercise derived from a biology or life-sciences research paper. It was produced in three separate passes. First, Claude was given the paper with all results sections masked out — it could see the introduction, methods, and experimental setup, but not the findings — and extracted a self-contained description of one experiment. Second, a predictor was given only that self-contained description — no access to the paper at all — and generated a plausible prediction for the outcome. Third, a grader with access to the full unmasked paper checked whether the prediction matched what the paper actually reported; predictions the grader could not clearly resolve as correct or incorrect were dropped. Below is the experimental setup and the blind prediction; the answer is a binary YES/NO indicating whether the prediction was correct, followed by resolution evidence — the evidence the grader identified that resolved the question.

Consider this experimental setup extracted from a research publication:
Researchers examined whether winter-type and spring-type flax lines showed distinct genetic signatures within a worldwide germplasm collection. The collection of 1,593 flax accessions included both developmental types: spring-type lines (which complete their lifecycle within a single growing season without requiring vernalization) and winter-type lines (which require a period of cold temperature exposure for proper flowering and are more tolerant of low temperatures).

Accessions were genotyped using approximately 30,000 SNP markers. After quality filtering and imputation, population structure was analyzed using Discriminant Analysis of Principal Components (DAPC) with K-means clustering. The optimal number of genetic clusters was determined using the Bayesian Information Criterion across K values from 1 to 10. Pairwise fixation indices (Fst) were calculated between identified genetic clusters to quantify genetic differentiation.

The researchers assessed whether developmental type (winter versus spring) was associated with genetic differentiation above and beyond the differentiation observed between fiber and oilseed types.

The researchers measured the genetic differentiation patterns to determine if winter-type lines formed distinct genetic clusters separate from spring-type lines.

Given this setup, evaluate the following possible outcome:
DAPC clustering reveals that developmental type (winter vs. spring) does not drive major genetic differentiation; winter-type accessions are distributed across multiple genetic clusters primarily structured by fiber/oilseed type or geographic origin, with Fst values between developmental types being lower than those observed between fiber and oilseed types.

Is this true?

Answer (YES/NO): NO